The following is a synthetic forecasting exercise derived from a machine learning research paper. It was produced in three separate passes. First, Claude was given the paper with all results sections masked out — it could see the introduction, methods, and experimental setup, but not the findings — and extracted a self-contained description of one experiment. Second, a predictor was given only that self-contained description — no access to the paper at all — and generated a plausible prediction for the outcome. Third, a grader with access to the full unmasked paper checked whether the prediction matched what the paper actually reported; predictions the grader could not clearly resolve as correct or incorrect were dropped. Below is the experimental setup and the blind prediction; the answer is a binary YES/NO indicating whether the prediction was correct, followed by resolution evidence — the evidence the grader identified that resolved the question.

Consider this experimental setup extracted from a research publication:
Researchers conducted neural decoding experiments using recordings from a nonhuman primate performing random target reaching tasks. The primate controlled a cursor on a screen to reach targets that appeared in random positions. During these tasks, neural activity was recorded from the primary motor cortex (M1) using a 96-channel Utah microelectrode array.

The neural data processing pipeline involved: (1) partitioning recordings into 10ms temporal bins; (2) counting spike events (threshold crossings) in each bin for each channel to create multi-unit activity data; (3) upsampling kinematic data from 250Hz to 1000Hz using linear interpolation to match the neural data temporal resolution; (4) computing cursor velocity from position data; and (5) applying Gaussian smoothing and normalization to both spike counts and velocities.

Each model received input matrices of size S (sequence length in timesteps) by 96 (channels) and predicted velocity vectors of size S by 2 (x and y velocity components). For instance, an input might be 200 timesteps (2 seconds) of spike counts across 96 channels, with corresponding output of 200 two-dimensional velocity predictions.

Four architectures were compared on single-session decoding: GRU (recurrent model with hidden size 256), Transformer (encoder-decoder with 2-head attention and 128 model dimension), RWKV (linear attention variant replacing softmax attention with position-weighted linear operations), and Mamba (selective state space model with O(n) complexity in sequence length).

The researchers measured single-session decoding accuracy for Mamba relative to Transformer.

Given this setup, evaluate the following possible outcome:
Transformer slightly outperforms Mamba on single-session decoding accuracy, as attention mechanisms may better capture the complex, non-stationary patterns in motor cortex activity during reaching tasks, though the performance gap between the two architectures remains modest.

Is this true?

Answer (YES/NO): NO